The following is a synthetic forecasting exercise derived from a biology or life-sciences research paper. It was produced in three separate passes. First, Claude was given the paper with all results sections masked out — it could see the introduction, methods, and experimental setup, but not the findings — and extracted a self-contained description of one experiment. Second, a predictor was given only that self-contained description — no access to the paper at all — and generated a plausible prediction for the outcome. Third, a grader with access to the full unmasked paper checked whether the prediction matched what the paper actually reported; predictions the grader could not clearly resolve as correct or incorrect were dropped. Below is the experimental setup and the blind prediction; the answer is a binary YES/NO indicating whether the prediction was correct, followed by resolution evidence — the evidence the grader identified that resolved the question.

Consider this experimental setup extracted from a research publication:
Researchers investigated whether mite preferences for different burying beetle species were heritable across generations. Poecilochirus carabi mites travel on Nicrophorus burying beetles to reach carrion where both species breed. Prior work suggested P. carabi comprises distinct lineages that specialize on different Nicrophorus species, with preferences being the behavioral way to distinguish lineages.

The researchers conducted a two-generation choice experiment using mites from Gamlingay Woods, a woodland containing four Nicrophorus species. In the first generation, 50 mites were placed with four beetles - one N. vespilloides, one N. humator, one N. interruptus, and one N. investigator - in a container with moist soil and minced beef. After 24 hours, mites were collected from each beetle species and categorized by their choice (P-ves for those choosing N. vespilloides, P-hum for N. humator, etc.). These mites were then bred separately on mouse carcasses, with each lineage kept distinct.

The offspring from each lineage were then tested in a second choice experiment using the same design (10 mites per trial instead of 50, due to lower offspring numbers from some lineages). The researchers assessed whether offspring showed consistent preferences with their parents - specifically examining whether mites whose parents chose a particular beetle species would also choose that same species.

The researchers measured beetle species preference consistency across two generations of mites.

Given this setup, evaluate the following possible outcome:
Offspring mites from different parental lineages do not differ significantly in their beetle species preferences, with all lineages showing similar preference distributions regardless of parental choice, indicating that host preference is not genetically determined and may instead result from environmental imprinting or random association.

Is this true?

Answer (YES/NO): NO